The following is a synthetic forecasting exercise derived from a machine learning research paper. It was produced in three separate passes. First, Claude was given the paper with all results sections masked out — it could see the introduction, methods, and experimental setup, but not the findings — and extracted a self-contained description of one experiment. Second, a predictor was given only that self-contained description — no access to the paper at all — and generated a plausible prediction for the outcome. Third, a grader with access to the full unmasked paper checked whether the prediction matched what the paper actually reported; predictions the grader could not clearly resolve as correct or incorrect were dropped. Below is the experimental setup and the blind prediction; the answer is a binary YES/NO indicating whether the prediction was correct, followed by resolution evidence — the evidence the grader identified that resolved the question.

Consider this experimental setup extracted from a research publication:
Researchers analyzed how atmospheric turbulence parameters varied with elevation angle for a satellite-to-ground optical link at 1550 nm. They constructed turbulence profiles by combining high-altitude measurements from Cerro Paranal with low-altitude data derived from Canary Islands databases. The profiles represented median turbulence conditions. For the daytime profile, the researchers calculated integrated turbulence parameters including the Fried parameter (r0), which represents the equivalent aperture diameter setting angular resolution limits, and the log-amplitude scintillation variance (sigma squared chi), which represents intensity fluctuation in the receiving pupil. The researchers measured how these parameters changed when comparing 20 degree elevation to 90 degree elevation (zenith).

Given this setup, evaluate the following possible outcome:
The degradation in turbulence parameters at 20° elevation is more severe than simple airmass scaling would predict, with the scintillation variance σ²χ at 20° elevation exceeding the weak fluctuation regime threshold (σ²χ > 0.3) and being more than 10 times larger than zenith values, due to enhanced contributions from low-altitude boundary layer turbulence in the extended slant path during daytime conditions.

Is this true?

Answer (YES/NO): NO